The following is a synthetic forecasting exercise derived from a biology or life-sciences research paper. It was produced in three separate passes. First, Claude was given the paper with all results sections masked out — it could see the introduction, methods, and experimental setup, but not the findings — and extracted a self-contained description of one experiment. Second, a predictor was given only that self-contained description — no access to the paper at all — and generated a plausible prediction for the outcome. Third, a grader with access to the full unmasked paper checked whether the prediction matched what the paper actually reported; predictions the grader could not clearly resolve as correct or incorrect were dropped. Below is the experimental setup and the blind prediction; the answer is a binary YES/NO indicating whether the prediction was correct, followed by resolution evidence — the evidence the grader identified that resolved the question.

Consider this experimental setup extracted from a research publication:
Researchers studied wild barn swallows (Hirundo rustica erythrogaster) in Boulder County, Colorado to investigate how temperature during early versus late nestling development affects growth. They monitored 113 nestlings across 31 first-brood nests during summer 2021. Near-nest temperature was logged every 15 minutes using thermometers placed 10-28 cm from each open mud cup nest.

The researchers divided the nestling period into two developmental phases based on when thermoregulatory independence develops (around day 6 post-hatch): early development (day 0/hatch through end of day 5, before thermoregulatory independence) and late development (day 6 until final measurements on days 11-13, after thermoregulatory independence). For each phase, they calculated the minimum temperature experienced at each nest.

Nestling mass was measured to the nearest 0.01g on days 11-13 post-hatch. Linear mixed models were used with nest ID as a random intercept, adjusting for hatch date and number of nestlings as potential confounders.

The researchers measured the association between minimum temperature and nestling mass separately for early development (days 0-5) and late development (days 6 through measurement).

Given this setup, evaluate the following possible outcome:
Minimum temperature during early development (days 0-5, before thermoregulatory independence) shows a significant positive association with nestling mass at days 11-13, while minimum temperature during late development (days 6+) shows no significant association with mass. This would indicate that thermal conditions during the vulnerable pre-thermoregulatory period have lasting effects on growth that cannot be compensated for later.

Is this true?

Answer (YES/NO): YES